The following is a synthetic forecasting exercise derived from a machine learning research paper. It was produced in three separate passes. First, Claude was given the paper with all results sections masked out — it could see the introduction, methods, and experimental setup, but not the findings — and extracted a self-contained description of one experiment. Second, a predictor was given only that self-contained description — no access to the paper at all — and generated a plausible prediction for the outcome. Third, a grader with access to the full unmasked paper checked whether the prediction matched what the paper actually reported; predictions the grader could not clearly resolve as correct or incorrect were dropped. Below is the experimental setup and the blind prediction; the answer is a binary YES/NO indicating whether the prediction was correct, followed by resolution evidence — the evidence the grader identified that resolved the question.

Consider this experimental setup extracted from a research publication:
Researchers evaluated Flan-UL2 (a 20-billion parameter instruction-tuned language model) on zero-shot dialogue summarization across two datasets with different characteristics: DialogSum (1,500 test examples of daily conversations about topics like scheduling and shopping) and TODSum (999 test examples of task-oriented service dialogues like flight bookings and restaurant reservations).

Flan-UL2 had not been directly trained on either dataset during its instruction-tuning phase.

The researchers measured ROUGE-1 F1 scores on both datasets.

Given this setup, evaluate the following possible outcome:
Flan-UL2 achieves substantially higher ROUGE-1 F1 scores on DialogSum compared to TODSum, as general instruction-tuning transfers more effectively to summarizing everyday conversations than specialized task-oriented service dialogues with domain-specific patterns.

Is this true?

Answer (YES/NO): NO